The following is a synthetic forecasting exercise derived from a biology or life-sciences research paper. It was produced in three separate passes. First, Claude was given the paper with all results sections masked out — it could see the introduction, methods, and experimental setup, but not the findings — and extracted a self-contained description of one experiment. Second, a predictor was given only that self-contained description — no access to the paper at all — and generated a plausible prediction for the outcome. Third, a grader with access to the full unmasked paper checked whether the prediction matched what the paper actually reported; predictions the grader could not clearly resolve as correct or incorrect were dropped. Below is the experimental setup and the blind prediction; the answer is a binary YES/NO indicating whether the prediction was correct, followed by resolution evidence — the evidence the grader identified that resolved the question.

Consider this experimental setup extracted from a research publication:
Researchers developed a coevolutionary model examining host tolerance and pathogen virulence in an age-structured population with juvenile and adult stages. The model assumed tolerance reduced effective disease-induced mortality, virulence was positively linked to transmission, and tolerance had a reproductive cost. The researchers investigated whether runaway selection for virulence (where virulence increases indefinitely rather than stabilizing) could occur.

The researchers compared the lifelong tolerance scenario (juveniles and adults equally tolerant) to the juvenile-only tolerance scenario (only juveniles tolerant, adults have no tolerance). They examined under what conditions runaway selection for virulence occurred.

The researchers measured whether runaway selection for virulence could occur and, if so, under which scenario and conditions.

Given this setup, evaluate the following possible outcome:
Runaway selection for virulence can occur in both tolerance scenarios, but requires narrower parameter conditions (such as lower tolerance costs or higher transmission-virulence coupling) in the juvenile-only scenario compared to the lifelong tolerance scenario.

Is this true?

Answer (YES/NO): NO